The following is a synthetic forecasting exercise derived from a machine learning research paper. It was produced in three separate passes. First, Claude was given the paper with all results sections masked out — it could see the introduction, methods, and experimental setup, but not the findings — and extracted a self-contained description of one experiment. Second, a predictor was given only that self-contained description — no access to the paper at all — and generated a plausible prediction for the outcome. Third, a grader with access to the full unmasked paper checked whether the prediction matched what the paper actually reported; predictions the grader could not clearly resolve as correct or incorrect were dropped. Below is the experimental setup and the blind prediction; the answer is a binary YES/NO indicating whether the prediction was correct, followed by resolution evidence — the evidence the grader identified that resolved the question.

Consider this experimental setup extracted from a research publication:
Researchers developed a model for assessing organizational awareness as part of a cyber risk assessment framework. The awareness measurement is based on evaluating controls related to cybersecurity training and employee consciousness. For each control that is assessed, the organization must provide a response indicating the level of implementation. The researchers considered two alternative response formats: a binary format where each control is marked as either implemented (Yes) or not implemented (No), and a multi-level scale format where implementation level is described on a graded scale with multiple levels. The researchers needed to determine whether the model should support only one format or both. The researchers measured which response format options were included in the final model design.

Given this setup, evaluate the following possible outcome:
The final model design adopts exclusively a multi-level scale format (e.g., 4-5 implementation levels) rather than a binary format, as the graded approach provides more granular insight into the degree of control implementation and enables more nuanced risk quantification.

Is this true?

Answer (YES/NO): NO